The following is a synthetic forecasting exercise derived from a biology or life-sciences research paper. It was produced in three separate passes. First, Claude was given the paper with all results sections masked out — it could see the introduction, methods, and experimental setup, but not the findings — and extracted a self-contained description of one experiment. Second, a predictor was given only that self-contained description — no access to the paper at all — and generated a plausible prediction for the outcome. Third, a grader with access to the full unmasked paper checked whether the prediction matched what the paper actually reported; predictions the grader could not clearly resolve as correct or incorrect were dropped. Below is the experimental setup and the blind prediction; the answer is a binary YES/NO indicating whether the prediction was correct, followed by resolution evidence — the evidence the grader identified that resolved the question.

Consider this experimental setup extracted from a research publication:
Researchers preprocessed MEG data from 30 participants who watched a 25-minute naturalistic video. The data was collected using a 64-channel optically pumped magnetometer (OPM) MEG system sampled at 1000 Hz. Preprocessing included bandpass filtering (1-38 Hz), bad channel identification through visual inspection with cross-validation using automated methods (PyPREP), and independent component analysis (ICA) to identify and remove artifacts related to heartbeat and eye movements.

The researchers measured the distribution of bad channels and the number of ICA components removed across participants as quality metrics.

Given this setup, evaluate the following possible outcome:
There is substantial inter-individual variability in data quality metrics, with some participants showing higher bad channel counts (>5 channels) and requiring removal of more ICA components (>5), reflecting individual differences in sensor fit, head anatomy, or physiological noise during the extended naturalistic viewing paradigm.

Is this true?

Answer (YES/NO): NO